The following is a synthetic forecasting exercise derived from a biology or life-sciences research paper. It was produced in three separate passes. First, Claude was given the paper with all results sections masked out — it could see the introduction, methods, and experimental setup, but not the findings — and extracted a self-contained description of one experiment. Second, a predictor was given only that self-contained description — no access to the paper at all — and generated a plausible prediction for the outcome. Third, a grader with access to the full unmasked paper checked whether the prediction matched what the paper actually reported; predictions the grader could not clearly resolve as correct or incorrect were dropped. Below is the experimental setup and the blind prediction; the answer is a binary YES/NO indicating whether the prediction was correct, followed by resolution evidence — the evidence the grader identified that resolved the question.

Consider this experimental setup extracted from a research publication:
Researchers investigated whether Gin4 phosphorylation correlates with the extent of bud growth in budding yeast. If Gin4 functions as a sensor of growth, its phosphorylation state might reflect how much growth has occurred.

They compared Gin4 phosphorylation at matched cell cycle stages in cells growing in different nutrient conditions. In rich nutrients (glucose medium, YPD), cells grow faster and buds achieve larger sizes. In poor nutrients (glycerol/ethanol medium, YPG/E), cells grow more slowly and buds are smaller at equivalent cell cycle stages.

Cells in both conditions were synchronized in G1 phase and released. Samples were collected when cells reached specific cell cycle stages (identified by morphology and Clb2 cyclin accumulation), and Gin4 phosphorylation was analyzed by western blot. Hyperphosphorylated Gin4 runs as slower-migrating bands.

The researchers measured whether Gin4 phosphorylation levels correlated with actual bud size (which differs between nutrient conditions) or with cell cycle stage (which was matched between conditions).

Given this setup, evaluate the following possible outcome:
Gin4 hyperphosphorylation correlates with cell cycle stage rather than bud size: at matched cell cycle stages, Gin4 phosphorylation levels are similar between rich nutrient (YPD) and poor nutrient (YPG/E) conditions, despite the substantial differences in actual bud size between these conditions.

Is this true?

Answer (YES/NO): NO